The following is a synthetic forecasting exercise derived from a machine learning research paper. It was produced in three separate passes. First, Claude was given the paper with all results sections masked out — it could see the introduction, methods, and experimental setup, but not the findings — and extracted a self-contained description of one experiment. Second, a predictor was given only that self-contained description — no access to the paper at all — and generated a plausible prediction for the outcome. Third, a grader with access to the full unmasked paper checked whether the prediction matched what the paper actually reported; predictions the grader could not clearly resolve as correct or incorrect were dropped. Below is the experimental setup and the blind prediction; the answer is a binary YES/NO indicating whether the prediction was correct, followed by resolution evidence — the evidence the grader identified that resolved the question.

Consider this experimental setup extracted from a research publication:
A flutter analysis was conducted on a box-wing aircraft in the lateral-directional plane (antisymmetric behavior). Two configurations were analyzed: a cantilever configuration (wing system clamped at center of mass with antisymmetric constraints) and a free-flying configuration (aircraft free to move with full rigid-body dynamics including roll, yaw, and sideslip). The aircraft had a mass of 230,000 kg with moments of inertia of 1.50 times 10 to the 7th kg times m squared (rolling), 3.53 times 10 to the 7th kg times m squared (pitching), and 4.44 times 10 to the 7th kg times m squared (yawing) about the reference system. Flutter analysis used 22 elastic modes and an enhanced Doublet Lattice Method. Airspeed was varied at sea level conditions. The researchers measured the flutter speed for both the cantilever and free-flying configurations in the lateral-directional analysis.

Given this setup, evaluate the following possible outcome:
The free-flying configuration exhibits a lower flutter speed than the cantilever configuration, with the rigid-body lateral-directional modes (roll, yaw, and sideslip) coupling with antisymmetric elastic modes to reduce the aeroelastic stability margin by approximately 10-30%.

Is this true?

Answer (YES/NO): NO